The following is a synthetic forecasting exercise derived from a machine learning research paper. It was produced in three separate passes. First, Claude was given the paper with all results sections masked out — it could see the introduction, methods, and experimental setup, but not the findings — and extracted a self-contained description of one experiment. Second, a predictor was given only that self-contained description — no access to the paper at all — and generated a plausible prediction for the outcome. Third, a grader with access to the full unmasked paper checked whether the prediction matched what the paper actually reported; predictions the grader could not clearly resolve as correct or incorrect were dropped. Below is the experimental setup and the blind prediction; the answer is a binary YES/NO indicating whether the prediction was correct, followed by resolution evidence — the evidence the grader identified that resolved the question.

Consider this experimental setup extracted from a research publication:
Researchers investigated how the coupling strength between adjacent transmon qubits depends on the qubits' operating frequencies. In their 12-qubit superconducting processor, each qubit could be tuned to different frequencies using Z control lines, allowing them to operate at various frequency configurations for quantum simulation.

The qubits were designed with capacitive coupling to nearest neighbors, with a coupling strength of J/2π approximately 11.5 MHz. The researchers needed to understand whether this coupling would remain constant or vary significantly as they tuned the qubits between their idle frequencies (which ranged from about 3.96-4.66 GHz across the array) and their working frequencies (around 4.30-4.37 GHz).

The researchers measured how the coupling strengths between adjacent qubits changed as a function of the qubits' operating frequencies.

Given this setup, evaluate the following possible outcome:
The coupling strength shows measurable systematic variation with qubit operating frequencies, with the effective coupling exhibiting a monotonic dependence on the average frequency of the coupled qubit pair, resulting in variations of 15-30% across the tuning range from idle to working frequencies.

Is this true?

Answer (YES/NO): NO